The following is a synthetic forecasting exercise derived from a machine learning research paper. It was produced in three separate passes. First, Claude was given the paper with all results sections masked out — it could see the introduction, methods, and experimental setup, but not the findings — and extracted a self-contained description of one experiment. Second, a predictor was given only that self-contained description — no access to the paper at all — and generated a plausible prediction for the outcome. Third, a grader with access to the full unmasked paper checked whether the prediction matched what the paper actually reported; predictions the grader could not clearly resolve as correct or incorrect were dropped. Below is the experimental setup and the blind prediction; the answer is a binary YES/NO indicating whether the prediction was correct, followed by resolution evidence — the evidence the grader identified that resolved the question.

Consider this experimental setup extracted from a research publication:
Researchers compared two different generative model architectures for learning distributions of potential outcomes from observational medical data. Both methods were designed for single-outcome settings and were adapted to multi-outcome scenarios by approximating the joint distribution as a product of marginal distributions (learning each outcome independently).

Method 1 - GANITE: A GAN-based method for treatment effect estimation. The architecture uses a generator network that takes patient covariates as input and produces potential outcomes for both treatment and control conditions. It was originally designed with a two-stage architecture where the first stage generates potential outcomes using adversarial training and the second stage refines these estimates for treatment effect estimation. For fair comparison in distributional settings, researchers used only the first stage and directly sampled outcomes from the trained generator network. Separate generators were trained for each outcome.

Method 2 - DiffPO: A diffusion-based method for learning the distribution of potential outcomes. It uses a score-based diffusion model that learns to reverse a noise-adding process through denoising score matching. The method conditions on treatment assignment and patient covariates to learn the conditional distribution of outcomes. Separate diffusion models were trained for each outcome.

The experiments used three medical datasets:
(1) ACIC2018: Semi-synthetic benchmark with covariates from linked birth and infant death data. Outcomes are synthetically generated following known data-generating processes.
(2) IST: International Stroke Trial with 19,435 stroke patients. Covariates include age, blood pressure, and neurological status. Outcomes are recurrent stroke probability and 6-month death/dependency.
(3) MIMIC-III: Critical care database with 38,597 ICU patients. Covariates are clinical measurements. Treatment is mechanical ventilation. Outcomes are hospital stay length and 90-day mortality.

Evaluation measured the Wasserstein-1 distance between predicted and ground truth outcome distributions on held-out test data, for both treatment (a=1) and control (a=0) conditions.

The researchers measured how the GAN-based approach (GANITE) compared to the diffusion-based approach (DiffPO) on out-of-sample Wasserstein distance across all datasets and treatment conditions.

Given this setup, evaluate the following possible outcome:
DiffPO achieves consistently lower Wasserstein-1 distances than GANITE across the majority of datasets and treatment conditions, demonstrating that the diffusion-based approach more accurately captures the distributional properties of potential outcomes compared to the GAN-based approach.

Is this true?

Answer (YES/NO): YES